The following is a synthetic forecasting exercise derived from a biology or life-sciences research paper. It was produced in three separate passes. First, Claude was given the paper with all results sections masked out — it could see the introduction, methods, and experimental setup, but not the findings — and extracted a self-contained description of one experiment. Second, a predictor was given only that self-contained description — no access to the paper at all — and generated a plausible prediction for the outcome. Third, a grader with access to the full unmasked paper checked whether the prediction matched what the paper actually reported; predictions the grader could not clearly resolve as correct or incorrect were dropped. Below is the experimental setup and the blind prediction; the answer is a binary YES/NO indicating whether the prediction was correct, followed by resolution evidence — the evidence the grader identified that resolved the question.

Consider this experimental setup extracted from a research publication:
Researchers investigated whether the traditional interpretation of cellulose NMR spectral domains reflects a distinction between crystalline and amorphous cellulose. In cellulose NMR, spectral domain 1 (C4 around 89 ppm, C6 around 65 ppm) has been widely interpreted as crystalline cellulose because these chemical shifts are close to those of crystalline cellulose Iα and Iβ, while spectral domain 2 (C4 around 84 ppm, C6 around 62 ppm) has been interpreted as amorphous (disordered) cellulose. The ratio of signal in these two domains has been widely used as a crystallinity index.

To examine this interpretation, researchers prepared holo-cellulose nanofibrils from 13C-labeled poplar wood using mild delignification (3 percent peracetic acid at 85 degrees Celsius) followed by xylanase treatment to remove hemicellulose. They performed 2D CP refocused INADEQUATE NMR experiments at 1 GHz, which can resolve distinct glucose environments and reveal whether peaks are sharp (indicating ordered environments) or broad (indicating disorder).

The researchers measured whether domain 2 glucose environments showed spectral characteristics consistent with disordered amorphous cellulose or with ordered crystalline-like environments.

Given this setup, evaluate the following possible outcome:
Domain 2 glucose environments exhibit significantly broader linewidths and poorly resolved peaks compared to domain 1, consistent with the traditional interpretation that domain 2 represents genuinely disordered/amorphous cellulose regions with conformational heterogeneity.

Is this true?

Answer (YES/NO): NO